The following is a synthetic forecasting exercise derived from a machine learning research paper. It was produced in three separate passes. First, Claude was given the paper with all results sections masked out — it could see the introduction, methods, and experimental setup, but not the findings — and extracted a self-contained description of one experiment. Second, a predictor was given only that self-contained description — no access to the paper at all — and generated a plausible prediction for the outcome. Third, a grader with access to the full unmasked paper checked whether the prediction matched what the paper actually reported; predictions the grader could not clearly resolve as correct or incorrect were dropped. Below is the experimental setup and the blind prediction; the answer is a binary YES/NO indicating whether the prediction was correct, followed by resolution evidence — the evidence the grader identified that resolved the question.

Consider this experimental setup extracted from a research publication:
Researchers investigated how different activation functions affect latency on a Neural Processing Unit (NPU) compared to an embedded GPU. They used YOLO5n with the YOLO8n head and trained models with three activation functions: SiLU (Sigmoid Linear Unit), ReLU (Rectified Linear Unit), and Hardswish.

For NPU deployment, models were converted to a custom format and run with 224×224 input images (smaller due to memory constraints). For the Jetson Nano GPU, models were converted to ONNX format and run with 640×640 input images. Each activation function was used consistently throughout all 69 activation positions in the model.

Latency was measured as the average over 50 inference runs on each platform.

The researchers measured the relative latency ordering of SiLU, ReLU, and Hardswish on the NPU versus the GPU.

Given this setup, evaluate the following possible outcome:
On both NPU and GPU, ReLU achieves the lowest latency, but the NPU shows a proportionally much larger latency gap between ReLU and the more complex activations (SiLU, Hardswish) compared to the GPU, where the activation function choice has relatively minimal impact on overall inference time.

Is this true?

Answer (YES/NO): NO